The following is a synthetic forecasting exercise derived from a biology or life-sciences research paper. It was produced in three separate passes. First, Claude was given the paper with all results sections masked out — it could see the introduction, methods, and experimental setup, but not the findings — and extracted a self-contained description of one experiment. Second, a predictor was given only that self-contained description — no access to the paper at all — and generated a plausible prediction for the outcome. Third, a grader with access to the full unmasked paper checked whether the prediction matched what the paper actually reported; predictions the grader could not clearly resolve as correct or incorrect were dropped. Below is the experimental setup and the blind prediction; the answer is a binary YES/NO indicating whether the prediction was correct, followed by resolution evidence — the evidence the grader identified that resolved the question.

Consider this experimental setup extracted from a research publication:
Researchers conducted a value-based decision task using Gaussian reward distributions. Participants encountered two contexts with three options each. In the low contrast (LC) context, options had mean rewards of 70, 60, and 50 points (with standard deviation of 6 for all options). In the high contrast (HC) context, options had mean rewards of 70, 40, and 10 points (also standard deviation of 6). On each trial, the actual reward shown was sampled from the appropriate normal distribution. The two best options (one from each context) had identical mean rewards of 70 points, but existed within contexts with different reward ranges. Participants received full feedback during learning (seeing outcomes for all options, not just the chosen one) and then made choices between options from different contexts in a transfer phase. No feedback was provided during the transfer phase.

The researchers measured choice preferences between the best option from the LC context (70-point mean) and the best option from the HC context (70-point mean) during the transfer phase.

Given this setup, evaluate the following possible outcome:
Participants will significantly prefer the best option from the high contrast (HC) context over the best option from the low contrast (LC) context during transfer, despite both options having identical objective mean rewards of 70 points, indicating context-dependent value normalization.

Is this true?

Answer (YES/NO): NO